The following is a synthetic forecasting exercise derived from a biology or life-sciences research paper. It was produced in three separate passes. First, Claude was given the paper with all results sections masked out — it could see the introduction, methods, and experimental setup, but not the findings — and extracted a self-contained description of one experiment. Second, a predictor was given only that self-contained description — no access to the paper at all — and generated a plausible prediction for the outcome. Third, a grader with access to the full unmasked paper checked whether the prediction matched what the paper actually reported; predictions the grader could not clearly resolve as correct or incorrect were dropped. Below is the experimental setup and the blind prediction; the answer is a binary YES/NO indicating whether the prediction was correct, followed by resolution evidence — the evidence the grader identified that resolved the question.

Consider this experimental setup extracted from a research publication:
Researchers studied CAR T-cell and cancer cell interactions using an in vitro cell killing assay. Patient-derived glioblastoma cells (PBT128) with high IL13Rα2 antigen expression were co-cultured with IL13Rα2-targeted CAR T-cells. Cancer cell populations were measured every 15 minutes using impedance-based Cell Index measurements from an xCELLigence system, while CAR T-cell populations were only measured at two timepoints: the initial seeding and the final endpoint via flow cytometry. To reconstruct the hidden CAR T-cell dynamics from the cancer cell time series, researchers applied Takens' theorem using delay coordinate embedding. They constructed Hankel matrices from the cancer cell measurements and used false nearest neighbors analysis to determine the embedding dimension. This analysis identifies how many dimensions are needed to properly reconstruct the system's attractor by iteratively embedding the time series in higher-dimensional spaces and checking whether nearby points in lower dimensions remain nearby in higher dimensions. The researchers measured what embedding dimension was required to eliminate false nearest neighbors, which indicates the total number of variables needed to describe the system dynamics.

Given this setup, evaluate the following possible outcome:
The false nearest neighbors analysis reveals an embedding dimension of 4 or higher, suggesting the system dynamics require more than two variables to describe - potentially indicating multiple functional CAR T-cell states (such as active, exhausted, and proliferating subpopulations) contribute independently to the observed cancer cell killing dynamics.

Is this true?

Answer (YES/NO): NO